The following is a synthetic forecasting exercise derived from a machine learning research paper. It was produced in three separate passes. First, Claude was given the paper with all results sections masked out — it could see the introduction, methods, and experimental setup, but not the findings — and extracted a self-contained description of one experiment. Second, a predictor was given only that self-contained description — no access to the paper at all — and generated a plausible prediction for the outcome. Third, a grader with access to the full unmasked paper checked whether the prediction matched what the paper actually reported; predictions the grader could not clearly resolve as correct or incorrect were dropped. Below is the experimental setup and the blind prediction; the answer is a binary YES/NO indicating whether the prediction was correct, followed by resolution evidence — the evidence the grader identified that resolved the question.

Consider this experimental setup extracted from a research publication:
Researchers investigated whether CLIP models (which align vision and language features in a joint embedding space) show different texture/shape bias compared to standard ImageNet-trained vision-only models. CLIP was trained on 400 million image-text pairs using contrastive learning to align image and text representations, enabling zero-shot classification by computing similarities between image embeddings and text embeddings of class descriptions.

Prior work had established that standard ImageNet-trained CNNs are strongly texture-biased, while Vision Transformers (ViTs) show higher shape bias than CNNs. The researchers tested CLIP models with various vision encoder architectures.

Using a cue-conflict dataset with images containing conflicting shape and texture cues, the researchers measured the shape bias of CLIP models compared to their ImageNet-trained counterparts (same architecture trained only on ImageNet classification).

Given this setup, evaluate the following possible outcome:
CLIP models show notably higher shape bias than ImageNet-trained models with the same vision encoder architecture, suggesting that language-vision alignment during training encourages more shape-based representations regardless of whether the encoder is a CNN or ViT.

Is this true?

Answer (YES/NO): NO